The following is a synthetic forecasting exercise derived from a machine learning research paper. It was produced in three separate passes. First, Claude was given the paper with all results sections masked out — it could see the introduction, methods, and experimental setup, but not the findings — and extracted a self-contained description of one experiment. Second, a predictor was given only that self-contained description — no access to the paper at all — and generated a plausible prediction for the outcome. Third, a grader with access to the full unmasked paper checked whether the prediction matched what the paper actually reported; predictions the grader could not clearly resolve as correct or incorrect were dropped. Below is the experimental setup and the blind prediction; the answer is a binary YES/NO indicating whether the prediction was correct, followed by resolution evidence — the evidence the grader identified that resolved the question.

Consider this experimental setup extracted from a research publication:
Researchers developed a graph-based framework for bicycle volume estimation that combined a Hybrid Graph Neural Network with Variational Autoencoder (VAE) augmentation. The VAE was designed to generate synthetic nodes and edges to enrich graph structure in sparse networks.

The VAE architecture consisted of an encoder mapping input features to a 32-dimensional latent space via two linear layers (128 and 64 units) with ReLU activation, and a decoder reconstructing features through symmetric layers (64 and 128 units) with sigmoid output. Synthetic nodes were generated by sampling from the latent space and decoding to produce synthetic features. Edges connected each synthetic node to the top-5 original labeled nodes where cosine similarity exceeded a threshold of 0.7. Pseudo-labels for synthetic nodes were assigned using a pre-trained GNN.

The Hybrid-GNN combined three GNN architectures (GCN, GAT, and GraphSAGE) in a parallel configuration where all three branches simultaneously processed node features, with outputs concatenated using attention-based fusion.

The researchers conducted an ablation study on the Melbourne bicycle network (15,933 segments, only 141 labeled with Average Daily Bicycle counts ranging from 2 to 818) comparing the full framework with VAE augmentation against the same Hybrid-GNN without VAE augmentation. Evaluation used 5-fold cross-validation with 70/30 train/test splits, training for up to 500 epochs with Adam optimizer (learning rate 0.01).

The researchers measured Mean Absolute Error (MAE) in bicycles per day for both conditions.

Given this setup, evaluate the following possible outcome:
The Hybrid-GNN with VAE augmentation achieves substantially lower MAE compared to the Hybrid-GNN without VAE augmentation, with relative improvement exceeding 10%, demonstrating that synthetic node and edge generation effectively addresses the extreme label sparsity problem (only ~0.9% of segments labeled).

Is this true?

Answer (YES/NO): YES